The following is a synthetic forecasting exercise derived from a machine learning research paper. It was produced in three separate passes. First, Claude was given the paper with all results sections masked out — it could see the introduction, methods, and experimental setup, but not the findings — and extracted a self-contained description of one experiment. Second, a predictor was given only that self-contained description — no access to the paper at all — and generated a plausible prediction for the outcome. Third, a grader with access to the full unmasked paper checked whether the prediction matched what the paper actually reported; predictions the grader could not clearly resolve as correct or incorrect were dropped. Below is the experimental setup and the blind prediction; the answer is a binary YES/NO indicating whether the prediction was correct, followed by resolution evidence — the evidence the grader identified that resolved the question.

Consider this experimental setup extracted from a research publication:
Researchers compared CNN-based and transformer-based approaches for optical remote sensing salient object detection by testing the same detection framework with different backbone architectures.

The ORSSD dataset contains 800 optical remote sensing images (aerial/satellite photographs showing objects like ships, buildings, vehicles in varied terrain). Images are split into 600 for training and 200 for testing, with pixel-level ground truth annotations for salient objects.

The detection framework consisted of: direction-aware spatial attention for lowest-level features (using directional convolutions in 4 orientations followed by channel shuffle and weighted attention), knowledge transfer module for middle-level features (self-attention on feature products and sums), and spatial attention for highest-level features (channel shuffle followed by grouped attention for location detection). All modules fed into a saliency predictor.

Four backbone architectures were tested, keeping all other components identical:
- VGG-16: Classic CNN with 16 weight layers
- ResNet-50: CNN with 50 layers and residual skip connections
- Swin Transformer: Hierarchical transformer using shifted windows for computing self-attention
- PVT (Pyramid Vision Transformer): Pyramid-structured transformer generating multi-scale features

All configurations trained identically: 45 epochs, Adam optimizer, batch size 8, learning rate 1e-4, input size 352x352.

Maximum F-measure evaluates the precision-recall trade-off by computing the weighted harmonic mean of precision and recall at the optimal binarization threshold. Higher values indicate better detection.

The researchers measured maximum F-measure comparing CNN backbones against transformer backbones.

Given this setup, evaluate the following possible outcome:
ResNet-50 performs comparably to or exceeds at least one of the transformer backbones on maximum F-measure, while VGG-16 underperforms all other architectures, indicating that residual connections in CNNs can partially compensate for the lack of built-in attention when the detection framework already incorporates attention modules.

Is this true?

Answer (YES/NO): NO